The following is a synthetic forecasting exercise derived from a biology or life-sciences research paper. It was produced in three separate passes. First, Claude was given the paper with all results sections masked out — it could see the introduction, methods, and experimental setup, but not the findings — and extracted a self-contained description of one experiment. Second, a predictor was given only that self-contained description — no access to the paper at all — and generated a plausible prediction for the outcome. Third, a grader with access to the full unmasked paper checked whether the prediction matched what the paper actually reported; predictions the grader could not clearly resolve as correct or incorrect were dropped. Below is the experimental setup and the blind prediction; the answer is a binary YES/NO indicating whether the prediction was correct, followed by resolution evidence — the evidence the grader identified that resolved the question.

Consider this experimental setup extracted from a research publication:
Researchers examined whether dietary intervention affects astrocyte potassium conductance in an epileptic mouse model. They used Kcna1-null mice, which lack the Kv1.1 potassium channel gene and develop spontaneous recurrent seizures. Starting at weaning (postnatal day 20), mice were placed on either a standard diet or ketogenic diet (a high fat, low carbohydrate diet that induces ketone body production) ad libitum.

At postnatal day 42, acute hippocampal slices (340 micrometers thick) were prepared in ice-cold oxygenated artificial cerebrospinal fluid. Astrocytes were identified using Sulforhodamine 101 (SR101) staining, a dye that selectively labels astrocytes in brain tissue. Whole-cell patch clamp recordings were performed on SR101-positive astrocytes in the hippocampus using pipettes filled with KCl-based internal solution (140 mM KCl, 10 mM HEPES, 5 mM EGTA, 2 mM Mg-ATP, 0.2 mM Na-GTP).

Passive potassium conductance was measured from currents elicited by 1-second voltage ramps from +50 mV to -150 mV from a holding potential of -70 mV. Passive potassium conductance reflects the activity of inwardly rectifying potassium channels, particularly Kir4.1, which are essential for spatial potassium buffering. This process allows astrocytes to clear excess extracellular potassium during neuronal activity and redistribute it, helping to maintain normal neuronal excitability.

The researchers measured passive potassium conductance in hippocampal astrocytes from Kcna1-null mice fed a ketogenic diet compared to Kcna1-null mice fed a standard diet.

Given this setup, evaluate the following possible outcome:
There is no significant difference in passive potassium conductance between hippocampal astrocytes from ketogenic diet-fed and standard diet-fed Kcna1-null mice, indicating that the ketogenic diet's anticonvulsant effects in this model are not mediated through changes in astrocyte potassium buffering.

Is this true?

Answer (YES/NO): NO